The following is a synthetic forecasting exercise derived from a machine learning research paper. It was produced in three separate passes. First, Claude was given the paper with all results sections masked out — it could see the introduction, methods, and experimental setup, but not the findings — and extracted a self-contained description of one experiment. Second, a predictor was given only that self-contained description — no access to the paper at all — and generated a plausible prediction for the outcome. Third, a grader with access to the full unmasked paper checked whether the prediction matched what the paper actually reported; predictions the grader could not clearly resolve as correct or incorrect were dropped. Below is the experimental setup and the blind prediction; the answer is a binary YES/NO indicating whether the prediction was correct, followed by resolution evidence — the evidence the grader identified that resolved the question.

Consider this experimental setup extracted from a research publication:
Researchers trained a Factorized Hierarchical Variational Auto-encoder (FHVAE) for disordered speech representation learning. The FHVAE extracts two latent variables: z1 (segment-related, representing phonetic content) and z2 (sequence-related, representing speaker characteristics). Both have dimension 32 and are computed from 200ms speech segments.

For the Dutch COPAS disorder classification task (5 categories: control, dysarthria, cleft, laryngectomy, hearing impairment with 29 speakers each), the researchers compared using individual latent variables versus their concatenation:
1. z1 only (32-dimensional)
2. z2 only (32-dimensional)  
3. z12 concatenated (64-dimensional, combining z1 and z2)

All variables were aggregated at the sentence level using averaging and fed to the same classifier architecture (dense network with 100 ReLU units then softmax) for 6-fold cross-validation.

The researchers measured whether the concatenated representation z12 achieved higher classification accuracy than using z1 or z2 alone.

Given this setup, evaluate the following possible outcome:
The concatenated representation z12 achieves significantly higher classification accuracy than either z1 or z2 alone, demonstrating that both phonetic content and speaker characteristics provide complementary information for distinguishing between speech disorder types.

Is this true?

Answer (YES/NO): NO